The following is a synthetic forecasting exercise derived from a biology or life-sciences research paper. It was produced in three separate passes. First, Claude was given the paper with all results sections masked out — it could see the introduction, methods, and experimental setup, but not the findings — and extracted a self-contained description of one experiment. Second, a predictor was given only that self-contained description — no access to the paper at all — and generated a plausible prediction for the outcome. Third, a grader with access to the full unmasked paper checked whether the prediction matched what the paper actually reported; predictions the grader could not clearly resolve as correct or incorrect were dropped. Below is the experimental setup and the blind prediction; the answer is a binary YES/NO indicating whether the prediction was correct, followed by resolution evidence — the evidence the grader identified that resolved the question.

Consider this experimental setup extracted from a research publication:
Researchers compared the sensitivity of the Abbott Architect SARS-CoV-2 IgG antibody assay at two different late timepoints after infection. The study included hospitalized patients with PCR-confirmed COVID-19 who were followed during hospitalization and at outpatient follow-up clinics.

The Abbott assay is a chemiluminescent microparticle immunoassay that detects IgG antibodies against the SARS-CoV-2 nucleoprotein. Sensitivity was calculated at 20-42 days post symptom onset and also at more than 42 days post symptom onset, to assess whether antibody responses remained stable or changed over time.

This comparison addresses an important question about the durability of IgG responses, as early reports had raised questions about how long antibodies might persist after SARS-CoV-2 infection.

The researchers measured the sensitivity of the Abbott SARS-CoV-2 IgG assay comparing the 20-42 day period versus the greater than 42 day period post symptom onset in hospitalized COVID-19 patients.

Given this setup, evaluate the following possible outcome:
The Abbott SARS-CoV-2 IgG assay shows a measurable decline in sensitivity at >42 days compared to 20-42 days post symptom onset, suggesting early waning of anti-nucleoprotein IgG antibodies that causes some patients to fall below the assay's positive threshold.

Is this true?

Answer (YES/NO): NO